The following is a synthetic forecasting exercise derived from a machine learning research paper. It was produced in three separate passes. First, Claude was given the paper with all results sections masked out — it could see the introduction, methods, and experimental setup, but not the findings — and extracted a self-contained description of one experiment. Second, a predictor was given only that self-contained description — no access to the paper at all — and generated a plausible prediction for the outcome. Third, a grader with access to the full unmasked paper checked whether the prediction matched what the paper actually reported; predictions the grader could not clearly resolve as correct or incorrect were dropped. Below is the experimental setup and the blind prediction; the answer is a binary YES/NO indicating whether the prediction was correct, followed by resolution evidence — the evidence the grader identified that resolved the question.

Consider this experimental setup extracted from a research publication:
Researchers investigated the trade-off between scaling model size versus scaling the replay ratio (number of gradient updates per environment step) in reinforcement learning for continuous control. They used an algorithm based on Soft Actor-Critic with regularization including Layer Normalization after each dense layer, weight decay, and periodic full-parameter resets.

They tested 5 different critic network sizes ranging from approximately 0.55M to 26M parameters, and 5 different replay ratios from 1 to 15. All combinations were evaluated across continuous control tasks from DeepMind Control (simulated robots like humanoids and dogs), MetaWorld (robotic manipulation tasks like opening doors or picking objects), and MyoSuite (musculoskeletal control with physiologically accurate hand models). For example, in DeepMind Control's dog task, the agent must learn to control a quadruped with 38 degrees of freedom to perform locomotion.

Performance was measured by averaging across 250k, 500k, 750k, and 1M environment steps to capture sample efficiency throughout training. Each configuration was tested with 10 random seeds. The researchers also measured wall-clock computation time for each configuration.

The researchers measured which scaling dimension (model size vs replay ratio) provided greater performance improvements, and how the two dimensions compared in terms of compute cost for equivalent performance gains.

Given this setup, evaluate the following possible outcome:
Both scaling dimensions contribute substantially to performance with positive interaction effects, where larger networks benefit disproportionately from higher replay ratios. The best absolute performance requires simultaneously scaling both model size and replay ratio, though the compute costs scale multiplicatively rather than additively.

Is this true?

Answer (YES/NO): NO